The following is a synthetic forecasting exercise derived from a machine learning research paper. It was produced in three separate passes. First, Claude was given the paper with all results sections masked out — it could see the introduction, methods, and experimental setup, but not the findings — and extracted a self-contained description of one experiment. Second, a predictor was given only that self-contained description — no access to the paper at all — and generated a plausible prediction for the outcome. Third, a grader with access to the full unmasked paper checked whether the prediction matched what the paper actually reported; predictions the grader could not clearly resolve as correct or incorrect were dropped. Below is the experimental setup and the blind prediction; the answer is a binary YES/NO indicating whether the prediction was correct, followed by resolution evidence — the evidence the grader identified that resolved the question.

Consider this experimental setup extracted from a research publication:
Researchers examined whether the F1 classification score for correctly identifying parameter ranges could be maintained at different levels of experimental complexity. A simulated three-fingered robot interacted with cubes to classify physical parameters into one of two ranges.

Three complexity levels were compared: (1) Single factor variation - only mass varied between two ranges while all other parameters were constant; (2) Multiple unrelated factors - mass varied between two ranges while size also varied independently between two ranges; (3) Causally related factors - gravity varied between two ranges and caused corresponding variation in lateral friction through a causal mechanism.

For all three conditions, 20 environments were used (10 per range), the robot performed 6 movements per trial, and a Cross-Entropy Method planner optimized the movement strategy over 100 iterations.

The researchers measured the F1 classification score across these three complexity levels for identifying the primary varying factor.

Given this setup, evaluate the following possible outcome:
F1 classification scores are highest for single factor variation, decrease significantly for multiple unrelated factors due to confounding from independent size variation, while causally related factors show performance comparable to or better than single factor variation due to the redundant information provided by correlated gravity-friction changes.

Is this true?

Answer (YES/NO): YES